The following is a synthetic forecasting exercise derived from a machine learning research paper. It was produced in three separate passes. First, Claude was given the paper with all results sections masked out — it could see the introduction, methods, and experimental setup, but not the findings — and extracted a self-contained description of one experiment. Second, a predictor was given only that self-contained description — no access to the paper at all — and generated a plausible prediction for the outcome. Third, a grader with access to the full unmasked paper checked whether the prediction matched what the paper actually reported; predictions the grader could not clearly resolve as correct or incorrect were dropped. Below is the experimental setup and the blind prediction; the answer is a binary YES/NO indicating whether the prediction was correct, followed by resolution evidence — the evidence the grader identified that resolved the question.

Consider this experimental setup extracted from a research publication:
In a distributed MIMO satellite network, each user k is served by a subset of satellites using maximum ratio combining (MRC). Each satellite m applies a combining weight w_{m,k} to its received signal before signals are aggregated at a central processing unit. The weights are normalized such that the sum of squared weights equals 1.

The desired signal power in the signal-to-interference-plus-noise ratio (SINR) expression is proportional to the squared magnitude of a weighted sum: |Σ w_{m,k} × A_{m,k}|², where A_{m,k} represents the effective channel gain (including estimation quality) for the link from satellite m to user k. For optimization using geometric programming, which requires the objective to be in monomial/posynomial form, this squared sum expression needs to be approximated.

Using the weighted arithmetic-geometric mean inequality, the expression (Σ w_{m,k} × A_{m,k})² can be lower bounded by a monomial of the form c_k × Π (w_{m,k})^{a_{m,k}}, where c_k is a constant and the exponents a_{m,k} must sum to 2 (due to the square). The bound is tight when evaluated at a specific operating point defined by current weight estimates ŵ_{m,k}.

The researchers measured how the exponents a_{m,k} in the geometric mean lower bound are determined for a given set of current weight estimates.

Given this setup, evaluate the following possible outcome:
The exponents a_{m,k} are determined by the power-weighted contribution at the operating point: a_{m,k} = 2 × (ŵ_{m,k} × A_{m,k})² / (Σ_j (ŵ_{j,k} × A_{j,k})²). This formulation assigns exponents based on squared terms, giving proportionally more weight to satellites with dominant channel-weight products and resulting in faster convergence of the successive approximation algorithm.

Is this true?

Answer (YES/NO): NO